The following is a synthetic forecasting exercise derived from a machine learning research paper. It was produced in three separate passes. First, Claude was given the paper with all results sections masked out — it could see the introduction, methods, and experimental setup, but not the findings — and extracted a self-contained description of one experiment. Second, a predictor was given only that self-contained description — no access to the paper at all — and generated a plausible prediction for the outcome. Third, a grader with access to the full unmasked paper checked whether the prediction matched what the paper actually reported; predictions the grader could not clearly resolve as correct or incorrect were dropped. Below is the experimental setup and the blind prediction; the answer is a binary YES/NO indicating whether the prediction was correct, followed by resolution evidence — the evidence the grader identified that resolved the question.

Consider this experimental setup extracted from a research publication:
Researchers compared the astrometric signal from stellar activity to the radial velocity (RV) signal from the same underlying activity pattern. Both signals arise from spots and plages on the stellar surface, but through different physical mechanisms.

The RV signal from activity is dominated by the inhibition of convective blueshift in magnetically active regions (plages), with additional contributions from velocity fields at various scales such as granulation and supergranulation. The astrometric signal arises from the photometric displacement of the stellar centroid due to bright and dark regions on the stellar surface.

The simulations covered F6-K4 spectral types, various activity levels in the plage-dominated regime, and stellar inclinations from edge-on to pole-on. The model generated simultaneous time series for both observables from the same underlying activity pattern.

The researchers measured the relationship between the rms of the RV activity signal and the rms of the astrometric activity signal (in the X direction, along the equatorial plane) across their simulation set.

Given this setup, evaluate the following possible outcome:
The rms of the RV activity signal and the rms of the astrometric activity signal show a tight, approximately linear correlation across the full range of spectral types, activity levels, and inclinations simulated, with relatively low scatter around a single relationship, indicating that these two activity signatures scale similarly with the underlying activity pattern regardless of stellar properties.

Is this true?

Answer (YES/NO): NO